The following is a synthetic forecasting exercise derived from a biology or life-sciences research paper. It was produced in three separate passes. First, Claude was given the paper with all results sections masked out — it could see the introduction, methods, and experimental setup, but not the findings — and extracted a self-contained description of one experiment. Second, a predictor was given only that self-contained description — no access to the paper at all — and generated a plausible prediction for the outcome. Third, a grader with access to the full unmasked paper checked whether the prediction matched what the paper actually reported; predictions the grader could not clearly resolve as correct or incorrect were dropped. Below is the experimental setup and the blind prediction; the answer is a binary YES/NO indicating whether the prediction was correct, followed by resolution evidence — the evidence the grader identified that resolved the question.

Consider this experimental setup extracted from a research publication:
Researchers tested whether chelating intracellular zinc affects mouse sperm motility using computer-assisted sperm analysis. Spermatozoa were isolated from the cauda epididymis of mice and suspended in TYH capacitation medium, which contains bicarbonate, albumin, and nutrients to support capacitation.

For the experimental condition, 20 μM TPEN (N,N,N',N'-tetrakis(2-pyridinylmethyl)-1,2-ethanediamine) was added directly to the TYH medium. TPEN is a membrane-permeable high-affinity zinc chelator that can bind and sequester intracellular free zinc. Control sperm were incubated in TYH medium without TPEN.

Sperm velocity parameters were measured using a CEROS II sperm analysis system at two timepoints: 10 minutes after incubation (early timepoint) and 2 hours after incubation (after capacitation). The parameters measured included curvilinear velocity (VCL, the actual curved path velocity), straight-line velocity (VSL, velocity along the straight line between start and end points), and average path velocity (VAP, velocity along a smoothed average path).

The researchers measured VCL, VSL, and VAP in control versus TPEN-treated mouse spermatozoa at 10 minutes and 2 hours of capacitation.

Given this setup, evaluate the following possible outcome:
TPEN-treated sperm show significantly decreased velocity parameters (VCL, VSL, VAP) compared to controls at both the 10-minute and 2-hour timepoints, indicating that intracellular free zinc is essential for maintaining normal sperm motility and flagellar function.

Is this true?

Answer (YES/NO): NO